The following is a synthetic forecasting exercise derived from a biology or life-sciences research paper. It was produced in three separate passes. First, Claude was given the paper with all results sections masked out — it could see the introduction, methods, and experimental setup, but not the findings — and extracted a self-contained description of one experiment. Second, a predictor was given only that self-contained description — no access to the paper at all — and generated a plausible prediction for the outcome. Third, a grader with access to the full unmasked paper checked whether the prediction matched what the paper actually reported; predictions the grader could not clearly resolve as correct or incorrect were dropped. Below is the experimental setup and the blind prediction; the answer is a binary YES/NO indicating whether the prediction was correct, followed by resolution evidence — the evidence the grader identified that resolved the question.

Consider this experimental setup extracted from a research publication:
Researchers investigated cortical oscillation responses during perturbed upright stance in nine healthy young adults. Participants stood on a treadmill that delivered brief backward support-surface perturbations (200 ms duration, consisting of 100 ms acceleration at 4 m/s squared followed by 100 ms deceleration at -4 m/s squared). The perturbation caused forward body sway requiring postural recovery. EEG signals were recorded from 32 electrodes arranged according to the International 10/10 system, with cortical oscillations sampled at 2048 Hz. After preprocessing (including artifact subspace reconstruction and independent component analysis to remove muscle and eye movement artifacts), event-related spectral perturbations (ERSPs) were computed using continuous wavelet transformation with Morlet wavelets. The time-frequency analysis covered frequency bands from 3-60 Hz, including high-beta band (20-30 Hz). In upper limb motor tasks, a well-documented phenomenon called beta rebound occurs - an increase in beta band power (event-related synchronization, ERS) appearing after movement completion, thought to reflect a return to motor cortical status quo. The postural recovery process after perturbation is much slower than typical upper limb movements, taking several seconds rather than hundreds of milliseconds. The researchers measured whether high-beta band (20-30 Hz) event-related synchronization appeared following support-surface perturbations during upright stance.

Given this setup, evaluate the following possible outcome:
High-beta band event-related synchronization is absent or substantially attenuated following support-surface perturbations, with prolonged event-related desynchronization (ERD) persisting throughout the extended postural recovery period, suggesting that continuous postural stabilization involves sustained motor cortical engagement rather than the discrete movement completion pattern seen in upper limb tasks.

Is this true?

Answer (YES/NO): NO